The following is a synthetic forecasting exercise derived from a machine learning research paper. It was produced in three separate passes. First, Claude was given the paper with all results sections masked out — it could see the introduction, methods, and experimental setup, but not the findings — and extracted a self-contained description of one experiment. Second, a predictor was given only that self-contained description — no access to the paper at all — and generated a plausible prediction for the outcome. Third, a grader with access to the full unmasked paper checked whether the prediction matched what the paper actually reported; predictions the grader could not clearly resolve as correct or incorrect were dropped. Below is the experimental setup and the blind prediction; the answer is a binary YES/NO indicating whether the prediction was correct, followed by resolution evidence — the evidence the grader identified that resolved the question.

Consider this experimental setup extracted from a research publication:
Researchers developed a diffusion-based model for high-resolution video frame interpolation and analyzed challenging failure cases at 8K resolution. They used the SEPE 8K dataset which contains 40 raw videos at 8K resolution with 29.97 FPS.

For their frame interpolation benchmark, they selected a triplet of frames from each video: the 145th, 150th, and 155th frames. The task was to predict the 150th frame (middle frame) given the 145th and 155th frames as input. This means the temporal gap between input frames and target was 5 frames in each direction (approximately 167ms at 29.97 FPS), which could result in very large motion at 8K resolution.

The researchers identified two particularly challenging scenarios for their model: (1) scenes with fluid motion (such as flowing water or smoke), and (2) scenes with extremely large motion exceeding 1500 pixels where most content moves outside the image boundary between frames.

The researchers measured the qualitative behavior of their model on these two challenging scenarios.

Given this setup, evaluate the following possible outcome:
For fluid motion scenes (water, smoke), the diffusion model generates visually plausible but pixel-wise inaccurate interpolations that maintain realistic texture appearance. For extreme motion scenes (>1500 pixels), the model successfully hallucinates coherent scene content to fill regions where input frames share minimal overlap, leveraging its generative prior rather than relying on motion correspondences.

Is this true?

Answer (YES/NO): NO